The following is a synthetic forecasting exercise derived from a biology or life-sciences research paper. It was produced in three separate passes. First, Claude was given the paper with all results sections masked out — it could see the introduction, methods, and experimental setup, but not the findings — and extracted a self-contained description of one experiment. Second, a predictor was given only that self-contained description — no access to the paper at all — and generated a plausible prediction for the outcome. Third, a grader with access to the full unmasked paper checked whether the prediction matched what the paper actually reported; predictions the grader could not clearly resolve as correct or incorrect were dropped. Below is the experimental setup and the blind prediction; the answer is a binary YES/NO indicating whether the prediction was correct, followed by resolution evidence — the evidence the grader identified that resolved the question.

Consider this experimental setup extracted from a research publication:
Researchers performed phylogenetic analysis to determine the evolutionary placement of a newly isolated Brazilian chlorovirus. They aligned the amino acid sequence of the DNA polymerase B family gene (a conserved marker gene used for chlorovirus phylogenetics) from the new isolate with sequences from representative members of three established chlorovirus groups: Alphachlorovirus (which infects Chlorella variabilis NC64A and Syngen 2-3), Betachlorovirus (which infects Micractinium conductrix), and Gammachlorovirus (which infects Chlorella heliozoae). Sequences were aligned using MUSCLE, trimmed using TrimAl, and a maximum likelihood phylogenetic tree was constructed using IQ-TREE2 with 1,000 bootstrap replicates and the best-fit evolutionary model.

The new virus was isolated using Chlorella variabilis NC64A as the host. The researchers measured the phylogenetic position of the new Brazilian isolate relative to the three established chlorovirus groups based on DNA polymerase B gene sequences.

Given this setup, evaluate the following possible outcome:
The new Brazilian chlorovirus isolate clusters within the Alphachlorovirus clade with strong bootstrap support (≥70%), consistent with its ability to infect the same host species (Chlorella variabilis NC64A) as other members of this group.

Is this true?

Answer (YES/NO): YES